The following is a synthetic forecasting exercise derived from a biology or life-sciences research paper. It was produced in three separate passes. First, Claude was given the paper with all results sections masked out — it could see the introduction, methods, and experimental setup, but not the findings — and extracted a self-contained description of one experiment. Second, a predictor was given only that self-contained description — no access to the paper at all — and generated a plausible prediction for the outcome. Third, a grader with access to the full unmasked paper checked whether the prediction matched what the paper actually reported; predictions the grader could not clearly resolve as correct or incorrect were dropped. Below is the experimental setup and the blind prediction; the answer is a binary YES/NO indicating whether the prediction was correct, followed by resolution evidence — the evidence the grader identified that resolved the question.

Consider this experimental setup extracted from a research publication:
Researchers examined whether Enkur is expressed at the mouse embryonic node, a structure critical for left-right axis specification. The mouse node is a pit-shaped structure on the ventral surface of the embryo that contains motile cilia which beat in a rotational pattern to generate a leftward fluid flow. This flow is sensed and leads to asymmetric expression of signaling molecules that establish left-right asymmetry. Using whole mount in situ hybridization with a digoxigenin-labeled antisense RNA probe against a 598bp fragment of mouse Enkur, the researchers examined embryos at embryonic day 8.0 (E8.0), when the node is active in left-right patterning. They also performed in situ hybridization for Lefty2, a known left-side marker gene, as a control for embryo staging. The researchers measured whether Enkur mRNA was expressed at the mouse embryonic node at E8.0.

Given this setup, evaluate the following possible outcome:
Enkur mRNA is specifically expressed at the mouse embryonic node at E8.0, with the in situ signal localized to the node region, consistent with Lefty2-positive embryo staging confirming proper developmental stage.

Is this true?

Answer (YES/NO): NO